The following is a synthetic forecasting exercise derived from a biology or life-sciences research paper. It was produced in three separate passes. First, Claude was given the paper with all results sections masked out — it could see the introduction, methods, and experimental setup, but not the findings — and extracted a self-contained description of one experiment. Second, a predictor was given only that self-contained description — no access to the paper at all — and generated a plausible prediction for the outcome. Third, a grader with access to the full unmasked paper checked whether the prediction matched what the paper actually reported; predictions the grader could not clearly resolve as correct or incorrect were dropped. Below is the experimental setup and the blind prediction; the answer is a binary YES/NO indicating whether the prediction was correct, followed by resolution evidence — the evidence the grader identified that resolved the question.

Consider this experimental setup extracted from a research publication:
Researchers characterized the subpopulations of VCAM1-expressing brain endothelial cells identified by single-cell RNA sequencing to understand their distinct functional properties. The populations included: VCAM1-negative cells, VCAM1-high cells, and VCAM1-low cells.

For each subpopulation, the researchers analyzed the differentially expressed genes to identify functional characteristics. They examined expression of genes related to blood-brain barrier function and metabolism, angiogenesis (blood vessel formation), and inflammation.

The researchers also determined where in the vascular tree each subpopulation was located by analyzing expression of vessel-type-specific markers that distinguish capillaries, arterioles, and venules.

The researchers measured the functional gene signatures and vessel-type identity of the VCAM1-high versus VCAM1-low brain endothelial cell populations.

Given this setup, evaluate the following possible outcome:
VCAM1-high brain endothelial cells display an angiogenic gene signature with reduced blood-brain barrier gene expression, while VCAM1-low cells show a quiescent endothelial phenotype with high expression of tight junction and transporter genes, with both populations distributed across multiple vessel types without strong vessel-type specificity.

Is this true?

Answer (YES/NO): NO